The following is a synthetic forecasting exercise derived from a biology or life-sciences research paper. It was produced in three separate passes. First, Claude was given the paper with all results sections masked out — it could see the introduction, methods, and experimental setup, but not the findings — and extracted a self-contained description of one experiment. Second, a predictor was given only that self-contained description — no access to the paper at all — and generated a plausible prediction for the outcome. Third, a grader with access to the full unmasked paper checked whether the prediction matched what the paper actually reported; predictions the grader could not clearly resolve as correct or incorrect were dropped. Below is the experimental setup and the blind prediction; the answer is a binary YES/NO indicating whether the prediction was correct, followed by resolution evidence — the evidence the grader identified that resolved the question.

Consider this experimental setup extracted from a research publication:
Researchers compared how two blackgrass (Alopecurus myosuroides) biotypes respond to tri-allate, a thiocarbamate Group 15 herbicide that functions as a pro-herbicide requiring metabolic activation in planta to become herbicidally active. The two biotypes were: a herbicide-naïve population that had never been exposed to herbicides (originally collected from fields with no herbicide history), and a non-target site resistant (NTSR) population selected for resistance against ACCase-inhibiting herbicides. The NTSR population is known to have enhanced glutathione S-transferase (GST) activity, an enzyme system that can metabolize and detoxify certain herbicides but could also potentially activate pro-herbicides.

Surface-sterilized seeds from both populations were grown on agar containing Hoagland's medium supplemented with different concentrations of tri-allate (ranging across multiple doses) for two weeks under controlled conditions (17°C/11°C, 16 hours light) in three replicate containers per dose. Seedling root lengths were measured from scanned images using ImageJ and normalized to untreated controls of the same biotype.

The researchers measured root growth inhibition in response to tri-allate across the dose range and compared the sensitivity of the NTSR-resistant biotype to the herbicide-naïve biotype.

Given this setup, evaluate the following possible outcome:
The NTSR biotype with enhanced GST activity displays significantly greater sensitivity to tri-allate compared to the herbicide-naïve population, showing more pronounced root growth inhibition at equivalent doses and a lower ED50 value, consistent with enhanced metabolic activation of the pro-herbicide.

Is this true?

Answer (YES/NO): NO